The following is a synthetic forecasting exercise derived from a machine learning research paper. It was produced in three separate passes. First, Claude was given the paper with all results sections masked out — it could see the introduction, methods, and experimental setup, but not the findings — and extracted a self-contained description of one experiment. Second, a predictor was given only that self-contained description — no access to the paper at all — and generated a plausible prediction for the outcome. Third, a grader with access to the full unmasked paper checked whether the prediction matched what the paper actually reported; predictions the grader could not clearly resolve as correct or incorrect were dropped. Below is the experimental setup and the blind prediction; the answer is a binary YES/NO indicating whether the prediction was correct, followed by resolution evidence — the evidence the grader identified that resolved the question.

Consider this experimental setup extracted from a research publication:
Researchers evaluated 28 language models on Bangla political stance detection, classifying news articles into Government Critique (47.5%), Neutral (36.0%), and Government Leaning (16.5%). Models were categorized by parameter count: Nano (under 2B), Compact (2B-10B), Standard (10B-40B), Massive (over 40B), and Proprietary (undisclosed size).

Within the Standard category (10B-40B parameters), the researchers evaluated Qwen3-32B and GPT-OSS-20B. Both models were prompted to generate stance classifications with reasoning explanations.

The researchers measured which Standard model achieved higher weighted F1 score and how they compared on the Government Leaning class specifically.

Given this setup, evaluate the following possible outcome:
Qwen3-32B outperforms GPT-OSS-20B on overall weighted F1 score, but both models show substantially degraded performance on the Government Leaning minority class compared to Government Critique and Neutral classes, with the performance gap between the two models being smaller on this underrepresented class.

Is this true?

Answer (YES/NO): NO